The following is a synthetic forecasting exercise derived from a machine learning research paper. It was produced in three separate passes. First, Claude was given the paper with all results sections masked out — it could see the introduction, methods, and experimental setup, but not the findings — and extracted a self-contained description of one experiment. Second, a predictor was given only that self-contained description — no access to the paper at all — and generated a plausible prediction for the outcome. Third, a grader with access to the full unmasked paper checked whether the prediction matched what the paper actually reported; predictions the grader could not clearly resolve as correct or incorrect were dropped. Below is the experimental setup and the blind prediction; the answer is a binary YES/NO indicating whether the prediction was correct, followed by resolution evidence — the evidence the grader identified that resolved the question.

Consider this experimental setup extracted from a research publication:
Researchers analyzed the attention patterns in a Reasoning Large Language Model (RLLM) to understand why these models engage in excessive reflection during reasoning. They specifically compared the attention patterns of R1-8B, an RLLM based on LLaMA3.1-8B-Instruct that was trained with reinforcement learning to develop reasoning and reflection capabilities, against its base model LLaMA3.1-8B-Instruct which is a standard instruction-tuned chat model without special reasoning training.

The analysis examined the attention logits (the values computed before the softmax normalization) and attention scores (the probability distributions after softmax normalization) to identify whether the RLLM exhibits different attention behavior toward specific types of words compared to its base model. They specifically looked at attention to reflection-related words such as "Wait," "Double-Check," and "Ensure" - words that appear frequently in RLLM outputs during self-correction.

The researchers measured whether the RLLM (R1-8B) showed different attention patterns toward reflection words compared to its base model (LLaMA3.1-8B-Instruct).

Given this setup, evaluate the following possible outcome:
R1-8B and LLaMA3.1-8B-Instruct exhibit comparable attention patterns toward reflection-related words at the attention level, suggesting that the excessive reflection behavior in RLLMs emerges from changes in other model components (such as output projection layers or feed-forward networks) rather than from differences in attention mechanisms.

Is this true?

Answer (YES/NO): NO